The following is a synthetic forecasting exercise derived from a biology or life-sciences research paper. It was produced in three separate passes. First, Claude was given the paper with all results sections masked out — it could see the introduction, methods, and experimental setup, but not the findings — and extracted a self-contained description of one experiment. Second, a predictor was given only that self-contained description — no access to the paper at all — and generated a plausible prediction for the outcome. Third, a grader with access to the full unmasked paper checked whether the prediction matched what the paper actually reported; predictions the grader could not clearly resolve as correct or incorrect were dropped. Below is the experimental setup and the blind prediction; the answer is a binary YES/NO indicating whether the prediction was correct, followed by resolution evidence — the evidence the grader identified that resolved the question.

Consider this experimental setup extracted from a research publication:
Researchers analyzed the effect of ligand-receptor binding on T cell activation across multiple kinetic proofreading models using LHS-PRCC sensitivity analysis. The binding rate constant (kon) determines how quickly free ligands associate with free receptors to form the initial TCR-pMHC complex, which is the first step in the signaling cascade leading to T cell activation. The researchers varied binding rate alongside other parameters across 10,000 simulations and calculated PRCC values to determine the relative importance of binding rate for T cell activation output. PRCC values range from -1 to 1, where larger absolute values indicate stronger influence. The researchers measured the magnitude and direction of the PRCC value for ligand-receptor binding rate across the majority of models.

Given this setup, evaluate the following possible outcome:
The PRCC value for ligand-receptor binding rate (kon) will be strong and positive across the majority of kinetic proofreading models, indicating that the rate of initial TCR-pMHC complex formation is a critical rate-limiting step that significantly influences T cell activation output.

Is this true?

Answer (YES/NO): NO